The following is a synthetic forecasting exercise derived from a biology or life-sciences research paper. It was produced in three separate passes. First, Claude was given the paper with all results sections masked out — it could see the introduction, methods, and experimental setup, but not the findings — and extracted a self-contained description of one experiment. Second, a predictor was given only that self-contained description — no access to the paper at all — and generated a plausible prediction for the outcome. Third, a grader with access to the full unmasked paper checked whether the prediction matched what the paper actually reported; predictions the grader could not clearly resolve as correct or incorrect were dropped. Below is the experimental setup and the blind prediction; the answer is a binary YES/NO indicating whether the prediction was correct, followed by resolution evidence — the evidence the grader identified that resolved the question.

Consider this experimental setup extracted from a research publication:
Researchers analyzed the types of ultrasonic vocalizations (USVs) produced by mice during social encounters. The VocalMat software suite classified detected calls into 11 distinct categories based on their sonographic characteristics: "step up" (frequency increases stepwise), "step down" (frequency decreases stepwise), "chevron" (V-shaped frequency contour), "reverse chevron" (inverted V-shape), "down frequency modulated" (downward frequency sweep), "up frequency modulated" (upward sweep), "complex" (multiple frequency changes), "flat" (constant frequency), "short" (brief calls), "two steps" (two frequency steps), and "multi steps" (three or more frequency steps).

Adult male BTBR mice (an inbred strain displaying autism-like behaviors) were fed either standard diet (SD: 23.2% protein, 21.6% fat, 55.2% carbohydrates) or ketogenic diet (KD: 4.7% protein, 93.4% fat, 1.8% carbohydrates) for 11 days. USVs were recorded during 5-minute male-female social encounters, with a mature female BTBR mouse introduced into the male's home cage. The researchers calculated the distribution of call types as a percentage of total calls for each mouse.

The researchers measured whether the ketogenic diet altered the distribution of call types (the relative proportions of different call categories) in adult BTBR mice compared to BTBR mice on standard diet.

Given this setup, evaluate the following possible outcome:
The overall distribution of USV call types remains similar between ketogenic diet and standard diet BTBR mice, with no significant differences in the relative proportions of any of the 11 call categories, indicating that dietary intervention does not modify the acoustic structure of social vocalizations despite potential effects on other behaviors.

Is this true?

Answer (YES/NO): NO